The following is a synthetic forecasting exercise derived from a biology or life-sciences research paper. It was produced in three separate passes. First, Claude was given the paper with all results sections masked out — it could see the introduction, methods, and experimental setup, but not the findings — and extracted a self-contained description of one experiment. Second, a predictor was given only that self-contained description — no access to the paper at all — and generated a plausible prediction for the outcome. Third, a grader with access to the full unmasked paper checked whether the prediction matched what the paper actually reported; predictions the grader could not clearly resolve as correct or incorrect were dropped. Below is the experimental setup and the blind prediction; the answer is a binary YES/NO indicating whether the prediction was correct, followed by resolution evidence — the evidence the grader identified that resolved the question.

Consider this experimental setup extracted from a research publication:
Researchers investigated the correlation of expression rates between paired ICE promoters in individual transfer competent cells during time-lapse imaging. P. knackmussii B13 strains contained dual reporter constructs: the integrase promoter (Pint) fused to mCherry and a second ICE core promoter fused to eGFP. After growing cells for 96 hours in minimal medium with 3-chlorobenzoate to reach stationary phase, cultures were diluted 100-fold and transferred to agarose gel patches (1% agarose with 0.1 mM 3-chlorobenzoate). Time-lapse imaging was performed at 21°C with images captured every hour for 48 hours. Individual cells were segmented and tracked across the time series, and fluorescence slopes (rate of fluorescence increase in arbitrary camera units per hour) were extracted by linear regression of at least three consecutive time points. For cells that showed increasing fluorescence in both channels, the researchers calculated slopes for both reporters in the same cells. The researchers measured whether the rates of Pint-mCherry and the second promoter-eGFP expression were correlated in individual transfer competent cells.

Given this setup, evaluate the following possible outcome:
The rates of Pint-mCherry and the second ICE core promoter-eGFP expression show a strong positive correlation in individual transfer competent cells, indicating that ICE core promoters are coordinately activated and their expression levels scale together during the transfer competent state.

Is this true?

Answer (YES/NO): NO